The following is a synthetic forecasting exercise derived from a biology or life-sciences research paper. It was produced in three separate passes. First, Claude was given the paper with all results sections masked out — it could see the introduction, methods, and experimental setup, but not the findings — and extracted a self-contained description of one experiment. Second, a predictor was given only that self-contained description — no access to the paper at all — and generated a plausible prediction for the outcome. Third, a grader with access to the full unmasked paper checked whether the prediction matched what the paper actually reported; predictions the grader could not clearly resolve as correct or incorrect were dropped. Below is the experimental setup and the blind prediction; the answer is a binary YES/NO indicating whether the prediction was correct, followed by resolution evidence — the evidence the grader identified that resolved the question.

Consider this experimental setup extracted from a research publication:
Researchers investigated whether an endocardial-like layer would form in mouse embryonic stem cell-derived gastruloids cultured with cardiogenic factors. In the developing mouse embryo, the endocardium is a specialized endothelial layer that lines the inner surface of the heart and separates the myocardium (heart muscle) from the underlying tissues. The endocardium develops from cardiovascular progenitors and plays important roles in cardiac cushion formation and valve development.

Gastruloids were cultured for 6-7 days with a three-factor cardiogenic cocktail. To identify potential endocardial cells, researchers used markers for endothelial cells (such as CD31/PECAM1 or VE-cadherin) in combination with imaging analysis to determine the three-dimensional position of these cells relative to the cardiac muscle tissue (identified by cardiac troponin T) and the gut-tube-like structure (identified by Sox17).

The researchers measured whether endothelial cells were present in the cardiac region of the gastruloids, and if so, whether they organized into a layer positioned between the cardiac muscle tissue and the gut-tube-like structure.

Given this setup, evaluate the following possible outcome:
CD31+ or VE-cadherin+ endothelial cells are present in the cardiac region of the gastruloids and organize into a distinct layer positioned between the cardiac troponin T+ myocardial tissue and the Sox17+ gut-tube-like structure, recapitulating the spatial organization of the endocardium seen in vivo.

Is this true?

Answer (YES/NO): YES